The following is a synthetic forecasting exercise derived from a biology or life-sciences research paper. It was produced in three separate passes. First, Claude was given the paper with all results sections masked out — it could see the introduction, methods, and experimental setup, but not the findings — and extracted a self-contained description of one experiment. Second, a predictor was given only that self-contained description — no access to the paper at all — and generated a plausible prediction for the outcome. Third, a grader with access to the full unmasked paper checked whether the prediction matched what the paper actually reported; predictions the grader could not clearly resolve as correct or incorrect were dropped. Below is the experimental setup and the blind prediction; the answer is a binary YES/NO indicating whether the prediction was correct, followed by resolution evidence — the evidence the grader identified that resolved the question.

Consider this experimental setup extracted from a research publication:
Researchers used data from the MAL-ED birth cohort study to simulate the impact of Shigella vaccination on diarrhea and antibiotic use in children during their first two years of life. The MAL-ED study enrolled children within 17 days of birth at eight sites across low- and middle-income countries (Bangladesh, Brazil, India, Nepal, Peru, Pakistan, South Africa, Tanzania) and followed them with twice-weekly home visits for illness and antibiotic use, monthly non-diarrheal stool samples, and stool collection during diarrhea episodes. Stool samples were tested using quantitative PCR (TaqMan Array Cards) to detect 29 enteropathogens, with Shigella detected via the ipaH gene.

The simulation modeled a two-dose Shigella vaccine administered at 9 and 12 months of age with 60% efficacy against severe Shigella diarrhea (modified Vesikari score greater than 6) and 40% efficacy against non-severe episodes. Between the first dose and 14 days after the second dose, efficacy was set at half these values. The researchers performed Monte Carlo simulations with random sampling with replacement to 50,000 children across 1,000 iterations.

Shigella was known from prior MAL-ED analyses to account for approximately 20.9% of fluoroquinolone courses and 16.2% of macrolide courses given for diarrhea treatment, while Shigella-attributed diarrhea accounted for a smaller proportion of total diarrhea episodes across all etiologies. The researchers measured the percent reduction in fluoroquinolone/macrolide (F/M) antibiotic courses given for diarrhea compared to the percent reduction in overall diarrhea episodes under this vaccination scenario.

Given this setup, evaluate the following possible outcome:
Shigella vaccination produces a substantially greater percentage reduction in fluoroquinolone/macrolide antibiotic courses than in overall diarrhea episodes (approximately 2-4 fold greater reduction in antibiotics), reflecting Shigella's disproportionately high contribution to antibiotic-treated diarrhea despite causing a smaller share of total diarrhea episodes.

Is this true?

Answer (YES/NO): NO